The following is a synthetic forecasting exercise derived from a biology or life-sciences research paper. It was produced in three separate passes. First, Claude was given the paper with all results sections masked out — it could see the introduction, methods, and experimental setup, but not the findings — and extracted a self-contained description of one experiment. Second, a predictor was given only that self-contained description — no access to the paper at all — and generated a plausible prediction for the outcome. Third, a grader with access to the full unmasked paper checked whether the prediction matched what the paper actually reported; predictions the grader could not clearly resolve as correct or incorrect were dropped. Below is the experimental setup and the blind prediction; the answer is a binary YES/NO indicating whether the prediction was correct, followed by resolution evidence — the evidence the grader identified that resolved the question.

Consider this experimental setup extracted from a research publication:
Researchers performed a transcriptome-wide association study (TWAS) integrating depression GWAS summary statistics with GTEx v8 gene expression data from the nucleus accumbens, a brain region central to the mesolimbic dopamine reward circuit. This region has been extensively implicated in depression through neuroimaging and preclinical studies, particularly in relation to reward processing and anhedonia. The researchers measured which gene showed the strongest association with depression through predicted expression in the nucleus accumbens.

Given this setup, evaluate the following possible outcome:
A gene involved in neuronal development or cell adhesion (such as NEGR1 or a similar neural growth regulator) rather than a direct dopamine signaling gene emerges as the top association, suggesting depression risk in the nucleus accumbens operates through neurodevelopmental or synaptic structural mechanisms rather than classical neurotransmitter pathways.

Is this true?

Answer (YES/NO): NO